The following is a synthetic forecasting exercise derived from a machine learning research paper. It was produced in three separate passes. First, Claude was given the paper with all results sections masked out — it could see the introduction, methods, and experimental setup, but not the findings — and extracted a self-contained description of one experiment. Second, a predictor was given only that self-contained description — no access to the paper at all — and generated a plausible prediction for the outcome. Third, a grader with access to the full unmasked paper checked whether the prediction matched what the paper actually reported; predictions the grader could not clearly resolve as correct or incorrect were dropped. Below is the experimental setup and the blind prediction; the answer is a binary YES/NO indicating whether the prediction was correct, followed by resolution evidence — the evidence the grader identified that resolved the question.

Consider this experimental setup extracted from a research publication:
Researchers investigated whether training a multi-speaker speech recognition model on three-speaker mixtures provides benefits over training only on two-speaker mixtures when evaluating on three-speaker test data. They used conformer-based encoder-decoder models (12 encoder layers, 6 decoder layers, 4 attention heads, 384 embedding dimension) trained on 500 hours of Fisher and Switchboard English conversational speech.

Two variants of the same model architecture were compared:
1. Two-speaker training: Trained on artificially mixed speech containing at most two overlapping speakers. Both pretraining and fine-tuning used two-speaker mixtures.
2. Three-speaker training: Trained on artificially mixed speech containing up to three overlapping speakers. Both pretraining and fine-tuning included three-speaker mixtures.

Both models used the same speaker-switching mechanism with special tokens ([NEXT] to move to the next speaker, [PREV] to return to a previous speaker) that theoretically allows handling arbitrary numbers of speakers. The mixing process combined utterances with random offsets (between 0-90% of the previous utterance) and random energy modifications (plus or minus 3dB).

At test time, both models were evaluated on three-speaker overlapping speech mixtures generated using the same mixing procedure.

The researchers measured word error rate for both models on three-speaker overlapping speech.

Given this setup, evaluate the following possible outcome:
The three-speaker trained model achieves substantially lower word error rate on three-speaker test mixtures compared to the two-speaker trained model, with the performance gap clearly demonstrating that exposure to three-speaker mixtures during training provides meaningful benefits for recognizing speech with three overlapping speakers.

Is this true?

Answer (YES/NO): YES